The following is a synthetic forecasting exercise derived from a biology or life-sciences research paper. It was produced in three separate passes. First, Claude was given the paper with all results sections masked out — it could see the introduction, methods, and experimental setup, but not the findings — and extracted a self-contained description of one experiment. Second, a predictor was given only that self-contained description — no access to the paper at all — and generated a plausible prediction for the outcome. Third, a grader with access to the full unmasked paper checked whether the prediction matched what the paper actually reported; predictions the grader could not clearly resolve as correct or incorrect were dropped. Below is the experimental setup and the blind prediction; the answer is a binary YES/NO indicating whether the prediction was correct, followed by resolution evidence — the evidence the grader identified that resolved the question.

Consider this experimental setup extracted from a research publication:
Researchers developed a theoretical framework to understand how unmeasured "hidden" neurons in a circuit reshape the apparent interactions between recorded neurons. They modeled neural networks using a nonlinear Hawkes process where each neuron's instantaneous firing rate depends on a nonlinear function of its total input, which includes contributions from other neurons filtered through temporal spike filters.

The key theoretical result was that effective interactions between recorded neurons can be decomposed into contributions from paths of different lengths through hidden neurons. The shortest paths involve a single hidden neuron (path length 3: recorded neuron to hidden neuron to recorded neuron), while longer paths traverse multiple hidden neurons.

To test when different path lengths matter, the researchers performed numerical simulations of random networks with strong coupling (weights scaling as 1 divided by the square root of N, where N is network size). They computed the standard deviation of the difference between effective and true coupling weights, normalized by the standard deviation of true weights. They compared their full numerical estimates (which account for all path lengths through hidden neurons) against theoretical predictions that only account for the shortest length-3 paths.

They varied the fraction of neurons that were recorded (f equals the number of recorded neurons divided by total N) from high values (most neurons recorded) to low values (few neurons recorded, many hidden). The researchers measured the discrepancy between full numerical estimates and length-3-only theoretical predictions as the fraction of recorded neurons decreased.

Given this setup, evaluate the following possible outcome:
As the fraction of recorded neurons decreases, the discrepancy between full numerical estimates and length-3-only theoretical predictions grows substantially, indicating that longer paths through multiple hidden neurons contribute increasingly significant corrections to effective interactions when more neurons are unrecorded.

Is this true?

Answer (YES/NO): YES